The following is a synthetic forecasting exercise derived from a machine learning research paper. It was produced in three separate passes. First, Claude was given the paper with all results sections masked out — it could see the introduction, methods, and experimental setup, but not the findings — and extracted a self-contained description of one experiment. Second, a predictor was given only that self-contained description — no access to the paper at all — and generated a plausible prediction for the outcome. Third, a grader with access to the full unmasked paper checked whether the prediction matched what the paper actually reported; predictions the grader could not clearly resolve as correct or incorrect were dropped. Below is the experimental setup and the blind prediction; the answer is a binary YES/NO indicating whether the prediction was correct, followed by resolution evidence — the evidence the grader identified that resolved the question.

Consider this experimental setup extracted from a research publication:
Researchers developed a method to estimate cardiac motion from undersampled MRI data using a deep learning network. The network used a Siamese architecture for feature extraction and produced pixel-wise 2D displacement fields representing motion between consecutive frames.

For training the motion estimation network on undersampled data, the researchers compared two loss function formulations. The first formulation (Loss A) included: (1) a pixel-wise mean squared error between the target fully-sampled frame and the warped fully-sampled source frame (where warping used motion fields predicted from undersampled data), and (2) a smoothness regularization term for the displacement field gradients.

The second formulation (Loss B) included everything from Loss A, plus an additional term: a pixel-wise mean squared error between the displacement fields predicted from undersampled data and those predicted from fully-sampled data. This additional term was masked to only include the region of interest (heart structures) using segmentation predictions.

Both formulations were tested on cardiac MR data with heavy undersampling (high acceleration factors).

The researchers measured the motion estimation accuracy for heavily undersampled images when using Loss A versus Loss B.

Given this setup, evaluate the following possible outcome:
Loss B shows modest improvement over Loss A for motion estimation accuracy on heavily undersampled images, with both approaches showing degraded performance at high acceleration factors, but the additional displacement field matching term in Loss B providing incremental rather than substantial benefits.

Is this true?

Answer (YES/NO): NO